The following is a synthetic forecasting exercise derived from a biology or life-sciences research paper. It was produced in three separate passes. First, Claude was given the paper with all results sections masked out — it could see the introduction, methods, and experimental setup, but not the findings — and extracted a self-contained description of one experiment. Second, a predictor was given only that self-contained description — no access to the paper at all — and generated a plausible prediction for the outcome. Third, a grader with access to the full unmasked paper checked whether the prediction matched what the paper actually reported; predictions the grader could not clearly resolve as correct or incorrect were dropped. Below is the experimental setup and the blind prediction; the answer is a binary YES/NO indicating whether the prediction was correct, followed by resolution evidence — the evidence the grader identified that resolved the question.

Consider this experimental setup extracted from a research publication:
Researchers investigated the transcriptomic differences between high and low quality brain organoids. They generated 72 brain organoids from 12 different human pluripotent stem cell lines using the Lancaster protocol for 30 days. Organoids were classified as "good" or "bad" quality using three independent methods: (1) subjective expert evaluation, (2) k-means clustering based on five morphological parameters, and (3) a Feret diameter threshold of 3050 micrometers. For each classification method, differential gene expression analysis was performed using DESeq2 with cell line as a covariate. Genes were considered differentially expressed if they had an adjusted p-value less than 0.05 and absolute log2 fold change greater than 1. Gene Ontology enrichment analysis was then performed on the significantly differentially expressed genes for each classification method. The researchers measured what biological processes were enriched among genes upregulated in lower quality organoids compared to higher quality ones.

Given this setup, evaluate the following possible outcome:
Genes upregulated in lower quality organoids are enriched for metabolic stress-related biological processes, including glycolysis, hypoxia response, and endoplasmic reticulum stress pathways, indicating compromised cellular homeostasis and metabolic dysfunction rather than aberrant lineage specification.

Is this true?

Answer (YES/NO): NO